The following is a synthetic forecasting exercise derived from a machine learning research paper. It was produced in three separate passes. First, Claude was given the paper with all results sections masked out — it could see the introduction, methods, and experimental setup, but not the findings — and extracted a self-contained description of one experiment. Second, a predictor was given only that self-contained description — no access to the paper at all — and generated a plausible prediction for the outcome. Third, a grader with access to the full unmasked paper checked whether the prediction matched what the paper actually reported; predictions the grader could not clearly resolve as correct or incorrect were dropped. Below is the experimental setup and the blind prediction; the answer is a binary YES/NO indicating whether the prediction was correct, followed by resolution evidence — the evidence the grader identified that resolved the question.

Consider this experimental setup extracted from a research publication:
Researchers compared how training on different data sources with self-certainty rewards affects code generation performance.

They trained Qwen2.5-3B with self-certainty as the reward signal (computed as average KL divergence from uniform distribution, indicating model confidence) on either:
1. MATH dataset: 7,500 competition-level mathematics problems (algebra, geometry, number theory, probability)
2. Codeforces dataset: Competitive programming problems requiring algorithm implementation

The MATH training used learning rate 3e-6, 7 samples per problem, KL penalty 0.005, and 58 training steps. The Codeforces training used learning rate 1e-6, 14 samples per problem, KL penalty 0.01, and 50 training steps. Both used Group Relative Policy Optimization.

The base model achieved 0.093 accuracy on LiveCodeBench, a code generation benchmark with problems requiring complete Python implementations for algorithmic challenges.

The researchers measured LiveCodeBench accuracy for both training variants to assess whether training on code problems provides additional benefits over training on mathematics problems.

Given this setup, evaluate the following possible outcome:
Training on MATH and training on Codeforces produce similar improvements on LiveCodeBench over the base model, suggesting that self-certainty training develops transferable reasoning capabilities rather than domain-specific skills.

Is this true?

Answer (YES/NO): YES